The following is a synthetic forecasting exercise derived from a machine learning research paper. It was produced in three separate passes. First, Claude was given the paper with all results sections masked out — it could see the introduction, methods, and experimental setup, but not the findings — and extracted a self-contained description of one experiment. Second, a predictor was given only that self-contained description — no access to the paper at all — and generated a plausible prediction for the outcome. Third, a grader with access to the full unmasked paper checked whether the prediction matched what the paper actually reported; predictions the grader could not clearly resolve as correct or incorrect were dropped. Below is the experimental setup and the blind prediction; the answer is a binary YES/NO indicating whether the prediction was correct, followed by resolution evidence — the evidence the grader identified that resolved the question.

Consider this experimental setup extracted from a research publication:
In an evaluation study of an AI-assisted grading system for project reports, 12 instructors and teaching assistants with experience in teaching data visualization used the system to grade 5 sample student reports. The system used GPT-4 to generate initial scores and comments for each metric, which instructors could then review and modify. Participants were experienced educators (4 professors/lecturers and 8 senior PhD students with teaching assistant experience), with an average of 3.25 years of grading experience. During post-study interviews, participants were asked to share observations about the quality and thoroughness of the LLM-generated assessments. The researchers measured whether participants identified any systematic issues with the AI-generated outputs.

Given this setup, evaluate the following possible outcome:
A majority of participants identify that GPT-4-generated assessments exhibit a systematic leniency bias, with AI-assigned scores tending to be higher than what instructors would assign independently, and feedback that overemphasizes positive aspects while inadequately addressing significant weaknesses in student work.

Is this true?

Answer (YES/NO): NO